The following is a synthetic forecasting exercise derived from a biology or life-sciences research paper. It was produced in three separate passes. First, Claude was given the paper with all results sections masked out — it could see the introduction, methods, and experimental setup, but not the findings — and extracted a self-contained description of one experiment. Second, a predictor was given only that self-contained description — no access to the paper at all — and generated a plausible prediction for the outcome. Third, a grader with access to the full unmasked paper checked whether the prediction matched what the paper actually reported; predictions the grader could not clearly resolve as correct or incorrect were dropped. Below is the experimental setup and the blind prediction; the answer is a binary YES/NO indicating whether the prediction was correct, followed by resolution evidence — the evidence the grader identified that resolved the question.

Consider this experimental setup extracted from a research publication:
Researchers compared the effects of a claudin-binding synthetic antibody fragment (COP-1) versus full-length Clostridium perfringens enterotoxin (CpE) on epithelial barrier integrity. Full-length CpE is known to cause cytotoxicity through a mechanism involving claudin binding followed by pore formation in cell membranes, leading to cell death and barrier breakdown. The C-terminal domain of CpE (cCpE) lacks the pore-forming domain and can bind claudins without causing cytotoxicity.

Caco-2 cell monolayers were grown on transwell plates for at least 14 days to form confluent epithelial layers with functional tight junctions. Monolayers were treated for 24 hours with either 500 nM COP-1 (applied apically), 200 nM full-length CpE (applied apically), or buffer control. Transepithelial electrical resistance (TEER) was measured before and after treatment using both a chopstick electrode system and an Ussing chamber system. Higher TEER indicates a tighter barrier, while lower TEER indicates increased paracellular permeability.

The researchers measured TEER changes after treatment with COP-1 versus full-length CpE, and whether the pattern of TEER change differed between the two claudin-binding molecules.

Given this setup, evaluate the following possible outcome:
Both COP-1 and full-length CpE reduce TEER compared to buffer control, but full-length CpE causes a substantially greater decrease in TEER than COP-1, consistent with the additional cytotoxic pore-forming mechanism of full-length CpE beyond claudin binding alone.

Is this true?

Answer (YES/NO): YES